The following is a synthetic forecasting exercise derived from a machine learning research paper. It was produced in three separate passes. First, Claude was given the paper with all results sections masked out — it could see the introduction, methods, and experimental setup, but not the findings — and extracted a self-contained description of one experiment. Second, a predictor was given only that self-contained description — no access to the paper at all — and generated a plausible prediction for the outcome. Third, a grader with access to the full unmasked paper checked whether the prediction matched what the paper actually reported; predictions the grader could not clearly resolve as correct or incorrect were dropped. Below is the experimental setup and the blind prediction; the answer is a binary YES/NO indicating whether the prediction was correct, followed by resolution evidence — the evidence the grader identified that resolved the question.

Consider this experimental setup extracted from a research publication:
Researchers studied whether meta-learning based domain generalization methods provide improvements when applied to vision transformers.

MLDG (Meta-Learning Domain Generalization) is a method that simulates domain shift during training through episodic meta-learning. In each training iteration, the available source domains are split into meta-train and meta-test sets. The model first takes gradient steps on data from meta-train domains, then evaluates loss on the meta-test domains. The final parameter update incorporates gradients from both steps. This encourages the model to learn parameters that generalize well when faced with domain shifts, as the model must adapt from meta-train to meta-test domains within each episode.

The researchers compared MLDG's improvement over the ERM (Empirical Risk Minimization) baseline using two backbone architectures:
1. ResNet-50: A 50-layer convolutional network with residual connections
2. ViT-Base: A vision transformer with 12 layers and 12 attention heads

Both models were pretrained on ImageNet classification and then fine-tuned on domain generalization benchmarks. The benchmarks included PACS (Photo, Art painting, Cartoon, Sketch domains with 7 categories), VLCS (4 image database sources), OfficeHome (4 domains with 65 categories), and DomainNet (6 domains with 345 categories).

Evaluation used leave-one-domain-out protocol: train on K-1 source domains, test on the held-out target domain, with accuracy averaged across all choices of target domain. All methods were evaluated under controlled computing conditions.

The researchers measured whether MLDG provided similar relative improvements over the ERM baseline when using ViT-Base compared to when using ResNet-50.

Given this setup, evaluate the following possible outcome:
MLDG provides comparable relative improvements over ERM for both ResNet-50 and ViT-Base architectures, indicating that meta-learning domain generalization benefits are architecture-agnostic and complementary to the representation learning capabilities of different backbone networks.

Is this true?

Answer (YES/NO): NO